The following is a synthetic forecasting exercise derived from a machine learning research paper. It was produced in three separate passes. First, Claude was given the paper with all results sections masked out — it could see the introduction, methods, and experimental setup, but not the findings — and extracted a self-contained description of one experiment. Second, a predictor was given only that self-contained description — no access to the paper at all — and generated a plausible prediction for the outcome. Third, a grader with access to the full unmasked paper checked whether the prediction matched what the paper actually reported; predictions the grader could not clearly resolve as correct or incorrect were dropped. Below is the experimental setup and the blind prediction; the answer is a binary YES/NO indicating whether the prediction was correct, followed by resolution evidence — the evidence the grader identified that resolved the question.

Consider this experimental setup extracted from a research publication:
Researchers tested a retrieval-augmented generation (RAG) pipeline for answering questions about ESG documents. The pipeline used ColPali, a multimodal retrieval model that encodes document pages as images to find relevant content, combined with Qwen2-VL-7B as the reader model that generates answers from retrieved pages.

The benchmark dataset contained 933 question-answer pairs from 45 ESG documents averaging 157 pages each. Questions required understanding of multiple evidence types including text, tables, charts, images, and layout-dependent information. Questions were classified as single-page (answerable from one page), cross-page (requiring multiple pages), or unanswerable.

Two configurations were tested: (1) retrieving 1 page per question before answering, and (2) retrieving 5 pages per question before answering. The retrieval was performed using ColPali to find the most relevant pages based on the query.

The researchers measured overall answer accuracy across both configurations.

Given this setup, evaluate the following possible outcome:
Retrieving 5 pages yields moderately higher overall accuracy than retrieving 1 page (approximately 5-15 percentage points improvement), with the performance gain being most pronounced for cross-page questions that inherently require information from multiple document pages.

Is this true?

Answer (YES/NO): NO